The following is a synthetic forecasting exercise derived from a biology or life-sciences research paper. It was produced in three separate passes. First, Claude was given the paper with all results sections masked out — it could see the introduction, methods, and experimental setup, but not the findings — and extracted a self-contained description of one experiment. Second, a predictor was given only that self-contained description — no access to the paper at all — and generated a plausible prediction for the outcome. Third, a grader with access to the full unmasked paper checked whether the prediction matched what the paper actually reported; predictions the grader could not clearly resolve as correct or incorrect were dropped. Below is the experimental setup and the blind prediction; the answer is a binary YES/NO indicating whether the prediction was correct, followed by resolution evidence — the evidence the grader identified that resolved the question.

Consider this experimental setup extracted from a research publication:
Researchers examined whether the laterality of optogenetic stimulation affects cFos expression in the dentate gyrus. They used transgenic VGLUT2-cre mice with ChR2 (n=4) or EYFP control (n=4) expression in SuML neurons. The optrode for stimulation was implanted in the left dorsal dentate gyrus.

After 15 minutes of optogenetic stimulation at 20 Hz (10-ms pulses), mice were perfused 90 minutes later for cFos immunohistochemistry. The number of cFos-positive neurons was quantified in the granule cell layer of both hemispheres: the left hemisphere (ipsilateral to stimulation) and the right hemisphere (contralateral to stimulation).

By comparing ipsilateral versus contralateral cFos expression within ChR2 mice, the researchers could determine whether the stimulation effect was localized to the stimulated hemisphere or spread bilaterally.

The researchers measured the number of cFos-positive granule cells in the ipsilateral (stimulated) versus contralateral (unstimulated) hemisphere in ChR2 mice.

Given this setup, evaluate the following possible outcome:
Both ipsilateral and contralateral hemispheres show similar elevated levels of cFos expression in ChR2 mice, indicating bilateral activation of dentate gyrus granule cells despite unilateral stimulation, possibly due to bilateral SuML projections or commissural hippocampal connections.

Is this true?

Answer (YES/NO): NO